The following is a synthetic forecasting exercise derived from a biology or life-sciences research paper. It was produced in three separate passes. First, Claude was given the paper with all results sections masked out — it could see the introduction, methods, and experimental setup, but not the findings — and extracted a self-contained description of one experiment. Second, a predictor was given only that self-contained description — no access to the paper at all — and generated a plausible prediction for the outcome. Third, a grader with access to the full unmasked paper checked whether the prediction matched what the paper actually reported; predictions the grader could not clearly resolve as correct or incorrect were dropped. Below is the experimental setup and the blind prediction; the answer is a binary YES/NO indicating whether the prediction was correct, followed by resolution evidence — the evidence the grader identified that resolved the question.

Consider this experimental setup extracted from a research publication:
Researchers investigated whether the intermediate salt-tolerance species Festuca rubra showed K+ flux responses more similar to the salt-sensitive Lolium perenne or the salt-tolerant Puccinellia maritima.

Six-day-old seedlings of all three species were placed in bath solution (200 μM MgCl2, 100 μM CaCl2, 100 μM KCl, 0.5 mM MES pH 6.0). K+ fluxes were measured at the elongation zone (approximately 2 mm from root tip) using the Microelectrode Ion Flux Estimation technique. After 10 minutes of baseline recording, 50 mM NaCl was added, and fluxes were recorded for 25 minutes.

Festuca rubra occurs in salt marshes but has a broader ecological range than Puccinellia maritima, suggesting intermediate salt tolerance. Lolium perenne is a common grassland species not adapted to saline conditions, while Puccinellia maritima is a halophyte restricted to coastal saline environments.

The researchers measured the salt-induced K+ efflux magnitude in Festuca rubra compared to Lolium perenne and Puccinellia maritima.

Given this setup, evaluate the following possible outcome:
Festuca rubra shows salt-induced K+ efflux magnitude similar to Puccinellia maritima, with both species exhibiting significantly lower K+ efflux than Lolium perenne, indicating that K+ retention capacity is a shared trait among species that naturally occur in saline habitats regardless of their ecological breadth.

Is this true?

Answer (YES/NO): NO